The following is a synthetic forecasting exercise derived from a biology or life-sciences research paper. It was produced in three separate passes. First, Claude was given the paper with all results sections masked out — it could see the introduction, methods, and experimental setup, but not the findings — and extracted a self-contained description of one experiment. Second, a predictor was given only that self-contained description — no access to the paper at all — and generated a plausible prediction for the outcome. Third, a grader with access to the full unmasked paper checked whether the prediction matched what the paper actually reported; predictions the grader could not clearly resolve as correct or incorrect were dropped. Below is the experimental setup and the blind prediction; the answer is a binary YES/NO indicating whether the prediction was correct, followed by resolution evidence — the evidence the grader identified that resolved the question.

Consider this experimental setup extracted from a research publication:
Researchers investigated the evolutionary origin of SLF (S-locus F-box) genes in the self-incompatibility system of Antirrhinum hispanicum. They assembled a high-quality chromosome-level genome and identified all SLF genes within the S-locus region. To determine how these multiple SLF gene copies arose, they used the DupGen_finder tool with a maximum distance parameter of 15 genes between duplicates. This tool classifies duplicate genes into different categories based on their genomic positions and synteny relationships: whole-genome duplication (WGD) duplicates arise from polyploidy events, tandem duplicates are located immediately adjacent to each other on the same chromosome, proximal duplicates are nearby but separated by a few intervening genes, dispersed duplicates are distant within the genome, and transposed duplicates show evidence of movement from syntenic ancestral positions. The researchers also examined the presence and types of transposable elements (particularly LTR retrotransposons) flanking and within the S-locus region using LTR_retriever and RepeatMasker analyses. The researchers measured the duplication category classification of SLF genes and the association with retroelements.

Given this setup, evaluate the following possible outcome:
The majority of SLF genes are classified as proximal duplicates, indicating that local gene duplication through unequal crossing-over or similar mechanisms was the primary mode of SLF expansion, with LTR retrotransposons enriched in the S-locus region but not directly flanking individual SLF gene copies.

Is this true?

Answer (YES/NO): NO